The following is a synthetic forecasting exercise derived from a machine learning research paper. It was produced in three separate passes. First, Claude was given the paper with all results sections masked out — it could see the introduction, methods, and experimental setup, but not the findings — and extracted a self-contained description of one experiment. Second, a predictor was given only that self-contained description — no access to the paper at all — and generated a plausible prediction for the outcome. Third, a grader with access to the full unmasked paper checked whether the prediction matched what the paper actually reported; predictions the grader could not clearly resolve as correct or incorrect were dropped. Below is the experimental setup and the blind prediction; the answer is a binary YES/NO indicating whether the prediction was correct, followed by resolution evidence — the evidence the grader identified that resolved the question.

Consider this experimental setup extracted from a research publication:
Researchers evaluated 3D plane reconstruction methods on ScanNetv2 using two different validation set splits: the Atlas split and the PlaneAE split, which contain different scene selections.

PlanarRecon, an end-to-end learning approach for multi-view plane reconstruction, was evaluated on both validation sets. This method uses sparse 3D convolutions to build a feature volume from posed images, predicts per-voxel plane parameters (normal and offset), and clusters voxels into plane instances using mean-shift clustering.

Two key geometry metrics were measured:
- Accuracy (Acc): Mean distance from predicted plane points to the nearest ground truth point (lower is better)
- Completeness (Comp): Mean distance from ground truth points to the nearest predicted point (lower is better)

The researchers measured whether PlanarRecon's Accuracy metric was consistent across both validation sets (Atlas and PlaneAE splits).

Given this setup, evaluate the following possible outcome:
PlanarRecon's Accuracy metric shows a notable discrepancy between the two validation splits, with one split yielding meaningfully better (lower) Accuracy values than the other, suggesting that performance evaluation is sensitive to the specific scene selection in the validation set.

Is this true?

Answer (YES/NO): NO